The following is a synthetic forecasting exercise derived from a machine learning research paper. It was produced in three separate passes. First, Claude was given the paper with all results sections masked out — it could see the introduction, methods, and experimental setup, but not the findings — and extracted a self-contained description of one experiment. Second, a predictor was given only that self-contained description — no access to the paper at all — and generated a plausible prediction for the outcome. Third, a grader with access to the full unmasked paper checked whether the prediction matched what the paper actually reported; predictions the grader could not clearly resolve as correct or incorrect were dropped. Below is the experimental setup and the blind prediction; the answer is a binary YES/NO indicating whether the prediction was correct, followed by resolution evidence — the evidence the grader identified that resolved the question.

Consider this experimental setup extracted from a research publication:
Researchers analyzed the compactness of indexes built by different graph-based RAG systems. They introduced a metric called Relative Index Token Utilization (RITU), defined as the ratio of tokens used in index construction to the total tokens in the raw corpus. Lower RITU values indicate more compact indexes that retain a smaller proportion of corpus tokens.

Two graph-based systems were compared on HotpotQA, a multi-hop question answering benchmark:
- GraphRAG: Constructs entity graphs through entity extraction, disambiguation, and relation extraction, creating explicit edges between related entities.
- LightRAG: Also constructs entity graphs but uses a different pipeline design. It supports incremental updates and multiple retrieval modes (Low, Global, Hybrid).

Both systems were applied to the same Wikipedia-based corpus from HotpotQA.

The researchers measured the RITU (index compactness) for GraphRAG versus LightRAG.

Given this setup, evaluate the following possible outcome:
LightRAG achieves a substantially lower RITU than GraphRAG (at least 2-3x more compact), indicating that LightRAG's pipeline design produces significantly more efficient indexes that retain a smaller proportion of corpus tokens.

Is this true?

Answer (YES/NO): NO